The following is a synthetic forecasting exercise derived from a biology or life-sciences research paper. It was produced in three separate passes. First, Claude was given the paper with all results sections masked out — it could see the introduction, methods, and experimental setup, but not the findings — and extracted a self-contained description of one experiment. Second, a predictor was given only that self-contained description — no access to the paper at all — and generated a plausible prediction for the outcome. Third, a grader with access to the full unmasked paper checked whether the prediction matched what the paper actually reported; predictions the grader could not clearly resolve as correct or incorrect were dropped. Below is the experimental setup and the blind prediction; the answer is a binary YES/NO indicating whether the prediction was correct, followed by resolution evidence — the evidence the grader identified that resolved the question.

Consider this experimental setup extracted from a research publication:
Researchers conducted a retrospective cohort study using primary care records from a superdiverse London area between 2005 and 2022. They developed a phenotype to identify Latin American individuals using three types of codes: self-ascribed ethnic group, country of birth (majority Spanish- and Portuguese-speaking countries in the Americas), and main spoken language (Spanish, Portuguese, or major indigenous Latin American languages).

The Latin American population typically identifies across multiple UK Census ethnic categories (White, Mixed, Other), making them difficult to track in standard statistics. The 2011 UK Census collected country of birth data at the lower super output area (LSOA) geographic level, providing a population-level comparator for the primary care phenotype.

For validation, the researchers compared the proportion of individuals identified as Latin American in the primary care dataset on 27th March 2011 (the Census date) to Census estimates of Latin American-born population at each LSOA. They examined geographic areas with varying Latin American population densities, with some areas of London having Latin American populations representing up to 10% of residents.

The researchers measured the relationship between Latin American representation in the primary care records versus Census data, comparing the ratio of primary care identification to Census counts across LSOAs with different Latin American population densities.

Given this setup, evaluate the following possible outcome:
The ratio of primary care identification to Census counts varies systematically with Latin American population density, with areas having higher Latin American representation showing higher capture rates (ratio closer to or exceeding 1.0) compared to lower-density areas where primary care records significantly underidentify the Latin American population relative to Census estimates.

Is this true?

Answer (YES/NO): YES